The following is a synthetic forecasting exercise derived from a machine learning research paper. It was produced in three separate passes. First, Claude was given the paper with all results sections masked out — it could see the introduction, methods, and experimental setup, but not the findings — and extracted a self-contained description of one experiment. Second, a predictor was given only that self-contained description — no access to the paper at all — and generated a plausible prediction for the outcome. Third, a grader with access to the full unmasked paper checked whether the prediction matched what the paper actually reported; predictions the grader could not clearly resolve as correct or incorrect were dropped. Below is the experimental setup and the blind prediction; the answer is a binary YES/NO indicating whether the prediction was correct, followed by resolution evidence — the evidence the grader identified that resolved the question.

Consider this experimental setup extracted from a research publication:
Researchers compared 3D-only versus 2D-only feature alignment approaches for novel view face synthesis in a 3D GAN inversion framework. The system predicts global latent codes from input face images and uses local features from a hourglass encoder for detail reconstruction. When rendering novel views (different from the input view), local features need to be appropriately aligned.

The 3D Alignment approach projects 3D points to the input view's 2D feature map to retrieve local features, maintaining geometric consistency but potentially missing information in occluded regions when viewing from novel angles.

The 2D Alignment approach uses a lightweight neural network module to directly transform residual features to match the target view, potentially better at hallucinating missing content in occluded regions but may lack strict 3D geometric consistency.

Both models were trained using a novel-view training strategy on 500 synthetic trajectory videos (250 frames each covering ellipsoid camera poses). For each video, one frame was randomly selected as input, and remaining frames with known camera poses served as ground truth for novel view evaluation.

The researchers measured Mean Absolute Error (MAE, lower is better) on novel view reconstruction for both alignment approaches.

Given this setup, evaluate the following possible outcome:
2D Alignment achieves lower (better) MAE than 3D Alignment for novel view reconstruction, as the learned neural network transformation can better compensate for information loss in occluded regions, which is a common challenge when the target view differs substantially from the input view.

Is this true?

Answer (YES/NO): NO